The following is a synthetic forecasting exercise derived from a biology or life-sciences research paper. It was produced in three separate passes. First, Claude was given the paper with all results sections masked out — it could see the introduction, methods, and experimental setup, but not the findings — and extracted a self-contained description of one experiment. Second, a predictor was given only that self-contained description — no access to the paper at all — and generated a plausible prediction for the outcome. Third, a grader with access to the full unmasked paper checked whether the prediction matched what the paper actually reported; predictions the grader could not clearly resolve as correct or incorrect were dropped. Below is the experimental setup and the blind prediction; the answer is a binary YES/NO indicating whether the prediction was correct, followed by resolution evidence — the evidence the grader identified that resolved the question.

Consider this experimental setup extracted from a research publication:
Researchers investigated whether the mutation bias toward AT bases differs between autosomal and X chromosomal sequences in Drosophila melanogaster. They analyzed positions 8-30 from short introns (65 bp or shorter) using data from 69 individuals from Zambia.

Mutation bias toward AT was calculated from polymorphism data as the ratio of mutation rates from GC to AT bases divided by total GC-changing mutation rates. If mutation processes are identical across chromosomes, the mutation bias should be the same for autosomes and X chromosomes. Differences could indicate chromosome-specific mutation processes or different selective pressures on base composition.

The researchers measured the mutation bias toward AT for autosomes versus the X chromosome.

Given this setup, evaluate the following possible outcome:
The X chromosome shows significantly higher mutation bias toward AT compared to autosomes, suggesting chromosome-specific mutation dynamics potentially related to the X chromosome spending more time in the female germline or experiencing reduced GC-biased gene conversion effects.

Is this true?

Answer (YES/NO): NO